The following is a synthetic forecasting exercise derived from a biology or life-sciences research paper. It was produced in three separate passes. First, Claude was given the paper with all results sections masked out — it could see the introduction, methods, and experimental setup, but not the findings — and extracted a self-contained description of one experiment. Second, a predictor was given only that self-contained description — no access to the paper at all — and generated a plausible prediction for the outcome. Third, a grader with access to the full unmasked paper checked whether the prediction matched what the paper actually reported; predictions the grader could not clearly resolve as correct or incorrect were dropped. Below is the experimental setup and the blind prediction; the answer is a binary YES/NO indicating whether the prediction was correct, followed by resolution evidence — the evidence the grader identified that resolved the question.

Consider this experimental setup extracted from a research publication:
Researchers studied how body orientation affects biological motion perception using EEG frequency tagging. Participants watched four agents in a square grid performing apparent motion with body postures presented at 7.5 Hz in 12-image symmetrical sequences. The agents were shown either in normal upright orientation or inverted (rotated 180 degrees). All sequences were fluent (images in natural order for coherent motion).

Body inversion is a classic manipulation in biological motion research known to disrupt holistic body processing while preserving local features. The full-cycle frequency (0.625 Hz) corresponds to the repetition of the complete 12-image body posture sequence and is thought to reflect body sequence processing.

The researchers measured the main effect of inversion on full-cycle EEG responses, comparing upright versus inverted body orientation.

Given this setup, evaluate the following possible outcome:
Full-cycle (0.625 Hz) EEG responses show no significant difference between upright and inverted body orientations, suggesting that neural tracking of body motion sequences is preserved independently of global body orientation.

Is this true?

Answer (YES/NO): YES